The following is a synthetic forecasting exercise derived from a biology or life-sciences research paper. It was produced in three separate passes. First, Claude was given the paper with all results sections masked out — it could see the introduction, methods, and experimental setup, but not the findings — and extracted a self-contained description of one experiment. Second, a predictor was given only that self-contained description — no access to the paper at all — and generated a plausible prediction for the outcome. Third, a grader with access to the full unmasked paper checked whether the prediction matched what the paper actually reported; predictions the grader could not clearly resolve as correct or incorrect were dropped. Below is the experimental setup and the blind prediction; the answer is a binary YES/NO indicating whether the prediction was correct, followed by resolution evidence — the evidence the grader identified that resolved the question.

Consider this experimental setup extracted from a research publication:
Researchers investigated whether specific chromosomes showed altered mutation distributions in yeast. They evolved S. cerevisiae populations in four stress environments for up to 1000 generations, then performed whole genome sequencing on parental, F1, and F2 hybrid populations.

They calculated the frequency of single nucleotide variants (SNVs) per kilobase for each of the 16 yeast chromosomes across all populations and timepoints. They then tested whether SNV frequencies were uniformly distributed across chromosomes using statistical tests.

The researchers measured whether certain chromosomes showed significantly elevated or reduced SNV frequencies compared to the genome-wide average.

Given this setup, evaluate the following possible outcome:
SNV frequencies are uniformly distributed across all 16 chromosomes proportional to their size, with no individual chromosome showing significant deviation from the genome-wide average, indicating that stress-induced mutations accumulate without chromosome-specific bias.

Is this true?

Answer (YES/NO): NO